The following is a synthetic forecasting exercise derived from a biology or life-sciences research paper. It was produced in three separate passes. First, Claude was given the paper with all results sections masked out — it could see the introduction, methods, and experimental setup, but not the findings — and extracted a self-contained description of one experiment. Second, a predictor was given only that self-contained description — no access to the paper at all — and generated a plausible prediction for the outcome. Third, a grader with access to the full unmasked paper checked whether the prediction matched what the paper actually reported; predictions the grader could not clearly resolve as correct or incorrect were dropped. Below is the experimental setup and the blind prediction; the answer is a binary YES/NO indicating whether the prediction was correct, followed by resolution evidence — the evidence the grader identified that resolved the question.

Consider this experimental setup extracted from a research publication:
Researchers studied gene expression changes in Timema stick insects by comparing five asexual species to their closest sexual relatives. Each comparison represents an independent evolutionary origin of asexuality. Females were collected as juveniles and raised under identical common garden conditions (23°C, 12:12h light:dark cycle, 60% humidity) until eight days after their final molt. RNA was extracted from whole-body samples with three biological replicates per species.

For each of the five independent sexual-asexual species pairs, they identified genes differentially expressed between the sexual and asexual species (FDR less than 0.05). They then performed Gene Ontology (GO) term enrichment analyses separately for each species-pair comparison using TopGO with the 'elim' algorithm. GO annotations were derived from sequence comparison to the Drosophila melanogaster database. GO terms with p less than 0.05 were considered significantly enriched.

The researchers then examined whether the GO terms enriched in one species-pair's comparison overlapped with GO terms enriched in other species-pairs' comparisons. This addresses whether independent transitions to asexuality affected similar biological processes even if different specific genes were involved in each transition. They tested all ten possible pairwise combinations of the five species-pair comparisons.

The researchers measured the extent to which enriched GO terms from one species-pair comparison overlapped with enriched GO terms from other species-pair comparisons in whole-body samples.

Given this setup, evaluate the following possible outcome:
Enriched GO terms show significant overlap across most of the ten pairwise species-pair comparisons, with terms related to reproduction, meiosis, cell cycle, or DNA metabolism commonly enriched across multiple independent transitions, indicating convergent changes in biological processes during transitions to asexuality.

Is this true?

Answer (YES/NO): NO